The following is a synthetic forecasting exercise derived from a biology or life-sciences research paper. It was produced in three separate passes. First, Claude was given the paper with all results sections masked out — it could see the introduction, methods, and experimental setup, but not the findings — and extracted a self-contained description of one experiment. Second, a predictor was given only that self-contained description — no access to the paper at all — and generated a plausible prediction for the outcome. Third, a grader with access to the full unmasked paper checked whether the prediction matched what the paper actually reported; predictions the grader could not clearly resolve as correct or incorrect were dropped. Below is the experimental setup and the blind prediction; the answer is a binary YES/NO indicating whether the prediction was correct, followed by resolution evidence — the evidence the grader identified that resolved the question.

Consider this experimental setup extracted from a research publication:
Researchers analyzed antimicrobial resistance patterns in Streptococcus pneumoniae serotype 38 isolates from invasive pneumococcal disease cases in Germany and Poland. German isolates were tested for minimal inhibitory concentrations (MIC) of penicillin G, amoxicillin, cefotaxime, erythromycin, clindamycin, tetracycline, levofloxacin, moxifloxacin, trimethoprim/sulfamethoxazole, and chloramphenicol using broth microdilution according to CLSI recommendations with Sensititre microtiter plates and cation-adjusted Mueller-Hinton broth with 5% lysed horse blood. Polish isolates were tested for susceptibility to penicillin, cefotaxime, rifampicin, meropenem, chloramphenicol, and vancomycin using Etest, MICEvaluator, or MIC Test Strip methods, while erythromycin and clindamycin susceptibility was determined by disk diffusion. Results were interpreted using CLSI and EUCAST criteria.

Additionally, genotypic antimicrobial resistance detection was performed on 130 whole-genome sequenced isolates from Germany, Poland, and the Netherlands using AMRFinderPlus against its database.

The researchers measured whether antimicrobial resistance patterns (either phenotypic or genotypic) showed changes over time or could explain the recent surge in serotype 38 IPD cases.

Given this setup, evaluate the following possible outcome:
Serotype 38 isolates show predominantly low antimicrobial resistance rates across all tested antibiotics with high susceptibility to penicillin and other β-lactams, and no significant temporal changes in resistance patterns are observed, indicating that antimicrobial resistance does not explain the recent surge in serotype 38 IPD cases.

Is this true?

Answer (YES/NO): YES